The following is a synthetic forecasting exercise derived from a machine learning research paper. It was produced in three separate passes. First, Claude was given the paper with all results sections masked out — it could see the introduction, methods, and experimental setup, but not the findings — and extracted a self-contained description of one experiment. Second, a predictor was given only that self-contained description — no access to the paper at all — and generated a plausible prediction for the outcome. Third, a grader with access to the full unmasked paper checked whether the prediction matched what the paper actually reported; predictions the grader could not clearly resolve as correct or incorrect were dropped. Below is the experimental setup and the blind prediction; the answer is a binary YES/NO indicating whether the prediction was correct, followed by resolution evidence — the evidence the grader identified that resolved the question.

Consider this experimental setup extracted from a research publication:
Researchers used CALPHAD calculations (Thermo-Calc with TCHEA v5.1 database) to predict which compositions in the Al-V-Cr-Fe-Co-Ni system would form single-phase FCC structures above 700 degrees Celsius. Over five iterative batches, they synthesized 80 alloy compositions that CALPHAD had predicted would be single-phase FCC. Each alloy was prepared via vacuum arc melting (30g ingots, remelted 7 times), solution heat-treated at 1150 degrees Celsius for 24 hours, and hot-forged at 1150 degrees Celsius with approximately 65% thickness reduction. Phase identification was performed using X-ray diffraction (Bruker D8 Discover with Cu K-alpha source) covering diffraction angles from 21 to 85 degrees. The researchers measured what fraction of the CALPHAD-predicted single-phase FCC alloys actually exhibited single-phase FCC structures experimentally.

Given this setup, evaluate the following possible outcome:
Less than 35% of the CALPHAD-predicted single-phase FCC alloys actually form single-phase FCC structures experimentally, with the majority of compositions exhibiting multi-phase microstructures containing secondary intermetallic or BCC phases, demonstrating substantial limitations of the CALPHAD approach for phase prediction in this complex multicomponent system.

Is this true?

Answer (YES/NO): NO